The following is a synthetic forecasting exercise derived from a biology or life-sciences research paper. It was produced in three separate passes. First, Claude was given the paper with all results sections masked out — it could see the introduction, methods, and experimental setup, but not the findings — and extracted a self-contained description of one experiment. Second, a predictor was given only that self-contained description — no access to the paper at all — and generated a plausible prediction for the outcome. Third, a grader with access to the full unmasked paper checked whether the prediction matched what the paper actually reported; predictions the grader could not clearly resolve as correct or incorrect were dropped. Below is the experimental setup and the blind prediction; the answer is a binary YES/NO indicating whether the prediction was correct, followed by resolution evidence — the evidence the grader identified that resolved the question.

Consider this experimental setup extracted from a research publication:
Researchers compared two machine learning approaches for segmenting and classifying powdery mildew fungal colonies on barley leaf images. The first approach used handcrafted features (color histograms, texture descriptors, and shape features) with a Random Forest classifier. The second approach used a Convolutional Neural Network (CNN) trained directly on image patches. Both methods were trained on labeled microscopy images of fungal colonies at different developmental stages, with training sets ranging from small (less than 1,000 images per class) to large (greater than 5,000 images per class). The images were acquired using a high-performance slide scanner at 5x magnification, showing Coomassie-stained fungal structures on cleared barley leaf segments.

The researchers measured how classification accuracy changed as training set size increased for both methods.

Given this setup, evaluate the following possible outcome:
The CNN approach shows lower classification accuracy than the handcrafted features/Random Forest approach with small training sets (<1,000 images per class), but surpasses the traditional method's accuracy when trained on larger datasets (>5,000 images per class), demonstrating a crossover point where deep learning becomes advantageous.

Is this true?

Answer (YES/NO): NO